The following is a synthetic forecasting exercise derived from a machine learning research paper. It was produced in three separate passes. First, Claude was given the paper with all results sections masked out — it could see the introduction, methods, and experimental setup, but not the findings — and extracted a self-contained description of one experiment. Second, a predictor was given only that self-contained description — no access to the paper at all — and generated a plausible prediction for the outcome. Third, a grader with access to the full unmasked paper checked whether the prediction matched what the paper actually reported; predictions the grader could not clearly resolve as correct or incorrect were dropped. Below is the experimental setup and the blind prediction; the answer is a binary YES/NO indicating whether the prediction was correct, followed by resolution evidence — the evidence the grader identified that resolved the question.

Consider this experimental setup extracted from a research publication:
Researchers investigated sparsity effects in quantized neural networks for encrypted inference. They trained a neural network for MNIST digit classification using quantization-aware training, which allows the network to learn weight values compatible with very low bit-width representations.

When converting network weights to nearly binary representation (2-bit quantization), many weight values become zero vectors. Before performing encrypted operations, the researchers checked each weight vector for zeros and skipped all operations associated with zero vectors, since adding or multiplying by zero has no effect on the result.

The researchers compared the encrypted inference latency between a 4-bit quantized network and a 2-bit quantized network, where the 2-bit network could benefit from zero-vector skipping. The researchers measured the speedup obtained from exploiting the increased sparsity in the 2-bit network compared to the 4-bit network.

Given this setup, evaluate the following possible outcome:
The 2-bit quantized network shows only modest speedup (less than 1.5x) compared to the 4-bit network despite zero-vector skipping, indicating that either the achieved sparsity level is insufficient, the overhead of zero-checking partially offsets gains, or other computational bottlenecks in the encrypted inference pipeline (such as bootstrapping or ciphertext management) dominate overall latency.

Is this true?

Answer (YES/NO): YES